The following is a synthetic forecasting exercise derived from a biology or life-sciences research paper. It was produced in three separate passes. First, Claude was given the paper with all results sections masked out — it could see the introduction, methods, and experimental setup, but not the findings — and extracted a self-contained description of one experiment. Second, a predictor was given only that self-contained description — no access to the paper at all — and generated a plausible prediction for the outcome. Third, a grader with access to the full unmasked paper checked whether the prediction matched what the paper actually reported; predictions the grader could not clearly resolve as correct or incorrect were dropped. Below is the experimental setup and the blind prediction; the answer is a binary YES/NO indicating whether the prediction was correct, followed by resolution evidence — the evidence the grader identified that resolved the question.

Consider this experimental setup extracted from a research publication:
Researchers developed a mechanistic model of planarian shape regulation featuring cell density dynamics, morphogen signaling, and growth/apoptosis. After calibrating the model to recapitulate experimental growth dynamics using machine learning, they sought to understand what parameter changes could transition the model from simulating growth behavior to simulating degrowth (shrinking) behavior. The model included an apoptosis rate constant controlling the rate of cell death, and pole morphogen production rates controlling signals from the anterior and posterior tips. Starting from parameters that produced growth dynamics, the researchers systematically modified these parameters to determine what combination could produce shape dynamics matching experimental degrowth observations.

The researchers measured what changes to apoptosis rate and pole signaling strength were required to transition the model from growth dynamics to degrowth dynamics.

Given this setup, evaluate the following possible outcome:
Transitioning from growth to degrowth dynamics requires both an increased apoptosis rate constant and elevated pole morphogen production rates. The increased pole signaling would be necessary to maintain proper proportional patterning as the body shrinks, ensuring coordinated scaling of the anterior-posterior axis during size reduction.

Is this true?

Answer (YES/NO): NO